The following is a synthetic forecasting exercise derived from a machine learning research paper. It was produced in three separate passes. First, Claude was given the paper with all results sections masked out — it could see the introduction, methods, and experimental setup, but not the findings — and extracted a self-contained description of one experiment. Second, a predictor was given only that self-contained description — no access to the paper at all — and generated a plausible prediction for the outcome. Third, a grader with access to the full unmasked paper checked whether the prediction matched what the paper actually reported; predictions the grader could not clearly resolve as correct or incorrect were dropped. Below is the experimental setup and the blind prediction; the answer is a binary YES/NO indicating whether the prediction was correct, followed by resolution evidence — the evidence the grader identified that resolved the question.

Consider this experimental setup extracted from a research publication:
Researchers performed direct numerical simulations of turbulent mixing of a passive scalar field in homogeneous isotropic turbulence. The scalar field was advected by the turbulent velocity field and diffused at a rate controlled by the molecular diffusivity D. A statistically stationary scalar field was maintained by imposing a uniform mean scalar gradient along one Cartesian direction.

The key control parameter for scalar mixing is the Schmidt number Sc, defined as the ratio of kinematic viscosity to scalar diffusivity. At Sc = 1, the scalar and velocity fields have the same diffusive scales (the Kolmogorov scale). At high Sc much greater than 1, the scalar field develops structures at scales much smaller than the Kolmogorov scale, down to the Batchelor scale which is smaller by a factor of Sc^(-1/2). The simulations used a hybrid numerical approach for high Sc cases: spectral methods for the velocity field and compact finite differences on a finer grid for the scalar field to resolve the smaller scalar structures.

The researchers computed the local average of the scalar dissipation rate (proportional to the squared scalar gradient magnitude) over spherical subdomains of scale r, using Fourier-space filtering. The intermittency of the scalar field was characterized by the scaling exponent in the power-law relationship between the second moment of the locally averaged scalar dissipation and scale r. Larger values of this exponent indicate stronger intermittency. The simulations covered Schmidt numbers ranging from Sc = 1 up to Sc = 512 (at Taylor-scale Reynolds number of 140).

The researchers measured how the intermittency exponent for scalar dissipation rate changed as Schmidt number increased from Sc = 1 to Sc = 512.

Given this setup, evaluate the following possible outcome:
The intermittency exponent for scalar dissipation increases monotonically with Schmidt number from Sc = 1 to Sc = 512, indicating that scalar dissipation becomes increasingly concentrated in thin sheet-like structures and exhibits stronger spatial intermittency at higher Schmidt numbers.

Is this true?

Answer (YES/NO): NO